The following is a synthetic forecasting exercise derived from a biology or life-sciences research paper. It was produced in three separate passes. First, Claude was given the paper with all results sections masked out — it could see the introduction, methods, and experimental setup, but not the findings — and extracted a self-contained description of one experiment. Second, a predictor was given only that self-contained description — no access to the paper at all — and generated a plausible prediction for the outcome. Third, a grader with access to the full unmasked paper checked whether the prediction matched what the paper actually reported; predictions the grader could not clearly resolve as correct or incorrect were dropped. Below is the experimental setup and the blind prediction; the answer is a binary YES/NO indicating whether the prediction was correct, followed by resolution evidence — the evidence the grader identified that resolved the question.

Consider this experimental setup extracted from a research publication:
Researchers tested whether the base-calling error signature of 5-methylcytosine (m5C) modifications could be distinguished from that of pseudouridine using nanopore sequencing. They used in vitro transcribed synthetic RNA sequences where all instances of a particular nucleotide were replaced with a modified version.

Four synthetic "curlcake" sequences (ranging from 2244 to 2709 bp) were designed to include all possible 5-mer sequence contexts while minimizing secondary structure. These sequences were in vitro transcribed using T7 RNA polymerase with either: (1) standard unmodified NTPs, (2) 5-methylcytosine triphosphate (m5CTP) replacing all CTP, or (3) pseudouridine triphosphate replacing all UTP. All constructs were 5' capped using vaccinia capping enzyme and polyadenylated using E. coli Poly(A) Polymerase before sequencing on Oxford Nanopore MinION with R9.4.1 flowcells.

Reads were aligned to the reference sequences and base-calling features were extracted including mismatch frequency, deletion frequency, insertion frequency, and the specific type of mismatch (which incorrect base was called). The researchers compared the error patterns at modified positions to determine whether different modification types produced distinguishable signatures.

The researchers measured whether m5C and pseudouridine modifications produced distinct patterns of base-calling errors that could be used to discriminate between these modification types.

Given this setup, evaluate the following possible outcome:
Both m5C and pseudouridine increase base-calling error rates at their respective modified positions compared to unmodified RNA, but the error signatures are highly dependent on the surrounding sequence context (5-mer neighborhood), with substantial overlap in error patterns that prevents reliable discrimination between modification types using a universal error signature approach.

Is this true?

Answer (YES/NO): NO